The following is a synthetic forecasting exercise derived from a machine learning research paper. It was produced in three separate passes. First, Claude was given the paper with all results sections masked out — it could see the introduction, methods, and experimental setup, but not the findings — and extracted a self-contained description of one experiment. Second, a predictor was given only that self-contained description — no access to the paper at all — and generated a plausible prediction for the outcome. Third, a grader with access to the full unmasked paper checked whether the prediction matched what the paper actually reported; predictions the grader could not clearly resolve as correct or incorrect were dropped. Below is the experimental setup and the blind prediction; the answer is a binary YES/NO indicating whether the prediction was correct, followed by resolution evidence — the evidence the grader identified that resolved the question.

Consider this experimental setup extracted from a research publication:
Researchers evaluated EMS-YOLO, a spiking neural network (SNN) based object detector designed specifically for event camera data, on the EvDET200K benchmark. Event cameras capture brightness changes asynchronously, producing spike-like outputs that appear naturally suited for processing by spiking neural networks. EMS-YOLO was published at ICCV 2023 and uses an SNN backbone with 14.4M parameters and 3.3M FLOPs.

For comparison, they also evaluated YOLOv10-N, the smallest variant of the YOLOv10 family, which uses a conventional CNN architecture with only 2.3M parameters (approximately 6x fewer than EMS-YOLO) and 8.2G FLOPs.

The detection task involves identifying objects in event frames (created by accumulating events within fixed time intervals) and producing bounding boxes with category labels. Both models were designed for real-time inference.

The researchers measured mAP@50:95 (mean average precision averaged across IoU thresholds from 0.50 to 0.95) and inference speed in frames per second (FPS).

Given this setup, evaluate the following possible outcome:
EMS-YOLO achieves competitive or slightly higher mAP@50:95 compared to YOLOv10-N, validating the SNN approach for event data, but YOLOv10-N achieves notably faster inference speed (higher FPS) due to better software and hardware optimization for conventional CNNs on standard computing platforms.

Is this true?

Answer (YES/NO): NO